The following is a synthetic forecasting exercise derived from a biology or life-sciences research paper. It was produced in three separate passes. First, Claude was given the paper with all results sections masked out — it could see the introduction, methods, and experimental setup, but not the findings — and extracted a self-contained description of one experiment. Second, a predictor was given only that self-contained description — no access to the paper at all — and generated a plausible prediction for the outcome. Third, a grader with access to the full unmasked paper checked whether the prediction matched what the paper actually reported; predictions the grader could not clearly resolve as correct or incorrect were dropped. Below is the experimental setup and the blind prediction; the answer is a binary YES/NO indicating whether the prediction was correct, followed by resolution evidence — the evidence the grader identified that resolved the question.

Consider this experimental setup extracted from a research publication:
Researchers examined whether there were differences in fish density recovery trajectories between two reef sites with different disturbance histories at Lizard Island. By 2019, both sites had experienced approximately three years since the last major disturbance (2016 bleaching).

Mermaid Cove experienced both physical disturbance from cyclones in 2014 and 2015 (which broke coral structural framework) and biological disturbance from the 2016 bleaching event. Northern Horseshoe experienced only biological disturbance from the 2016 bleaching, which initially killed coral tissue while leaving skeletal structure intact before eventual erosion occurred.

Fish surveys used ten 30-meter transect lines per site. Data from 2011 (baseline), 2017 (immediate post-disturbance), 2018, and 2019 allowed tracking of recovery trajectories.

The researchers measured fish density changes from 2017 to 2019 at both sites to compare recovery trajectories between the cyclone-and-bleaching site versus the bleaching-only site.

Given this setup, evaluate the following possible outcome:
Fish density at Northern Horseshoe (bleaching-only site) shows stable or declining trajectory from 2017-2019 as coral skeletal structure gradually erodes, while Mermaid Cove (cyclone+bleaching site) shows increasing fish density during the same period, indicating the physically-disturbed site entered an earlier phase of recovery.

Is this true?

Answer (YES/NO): NO